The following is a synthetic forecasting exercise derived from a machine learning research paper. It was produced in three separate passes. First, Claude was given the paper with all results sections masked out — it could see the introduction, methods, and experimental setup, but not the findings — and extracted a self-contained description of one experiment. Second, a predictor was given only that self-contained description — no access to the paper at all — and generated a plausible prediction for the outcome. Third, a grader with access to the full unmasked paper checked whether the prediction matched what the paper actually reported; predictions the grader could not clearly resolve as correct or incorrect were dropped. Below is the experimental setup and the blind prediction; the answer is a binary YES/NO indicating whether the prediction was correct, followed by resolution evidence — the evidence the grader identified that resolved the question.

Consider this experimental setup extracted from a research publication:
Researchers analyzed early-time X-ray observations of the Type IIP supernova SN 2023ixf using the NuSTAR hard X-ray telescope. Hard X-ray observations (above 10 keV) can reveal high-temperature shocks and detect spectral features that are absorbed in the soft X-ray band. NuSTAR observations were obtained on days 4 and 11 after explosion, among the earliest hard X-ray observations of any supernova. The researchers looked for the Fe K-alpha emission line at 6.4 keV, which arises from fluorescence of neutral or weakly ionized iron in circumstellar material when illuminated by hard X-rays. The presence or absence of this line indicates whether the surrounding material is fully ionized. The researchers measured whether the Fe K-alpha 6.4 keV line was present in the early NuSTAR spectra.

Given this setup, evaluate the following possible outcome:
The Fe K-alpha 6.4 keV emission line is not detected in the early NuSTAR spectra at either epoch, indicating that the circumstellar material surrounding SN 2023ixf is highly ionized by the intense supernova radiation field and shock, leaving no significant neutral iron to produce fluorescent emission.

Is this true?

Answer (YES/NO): NO